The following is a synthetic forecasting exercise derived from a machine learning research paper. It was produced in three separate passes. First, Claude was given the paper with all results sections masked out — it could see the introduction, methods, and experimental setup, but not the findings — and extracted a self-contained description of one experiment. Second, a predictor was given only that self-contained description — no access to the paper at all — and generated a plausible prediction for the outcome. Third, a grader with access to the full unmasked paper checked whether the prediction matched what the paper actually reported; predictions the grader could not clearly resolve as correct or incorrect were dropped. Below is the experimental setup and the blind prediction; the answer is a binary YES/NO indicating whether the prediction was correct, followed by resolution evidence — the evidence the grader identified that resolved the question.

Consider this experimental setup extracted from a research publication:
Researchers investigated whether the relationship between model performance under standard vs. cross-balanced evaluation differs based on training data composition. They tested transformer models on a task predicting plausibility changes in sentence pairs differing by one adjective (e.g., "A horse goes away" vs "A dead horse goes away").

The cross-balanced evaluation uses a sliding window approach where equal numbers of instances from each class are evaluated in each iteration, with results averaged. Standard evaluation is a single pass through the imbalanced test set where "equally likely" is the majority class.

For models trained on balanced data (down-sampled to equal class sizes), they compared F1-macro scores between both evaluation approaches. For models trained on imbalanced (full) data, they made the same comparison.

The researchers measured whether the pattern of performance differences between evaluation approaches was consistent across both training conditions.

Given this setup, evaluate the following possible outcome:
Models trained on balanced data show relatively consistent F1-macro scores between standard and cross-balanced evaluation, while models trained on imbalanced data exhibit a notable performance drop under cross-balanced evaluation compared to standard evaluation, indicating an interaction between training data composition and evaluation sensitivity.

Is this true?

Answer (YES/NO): NO